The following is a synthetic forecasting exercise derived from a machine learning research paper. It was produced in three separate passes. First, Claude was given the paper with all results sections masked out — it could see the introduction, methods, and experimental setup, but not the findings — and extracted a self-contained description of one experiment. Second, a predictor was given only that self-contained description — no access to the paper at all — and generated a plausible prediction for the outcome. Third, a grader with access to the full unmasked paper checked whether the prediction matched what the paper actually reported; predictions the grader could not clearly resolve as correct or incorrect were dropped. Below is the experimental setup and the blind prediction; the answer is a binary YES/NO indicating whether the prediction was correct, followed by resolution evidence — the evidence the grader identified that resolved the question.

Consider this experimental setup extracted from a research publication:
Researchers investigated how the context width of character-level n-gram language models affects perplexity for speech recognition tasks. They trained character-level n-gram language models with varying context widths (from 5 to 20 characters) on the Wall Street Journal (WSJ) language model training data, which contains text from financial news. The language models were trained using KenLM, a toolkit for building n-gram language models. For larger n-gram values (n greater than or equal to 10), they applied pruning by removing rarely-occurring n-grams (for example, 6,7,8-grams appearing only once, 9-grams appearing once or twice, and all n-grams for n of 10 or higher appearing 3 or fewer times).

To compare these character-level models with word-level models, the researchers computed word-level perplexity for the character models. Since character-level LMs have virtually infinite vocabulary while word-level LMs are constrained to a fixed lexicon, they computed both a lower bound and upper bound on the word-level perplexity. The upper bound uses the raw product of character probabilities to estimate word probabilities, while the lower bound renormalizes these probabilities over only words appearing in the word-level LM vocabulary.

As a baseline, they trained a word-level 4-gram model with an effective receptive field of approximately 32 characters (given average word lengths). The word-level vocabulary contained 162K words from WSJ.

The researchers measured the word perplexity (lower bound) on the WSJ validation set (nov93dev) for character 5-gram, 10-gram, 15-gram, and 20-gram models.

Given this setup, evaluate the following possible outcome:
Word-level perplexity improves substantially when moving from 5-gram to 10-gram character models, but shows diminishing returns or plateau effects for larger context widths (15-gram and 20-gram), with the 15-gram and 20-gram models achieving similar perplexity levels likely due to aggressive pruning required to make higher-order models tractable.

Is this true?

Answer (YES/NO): NO